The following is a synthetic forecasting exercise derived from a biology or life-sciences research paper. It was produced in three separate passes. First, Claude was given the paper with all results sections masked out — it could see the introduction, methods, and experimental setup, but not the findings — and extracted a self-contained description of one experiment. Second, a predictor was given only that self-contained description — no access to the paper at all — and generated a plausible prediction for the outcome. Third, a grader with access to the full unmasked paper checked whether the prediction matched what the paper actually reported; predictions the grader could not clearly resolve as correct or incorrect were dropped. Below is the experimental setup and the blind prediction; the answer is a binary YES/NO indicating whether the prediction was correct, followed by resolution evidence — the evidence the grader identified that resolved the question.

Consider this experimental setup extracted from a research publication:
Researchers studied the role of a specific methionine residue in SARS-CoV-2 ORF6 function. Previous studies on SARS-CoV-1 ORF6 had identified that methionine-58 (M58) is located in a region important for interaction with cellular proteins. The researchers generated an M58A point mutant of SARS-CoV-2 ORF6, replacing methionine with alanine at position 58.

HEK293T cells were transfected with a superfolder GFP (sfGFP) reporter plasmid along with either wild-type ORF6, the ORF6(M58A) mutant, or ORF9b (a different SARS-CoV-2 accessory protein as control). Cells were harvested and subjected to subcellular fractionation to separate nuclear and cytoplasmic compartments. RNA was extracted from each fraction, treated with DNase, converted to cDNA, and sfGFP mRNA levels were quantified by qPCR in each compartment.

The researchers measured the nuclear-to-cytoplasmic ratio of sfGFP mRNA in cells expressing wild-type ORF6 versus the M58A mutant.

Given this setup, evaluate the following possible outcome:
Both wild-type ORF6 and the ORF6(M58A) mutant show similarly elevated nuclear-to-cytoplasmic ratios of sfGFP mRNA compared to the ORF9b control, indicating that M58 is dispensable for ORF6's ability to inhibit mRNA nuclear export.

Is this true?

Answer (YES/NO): NO